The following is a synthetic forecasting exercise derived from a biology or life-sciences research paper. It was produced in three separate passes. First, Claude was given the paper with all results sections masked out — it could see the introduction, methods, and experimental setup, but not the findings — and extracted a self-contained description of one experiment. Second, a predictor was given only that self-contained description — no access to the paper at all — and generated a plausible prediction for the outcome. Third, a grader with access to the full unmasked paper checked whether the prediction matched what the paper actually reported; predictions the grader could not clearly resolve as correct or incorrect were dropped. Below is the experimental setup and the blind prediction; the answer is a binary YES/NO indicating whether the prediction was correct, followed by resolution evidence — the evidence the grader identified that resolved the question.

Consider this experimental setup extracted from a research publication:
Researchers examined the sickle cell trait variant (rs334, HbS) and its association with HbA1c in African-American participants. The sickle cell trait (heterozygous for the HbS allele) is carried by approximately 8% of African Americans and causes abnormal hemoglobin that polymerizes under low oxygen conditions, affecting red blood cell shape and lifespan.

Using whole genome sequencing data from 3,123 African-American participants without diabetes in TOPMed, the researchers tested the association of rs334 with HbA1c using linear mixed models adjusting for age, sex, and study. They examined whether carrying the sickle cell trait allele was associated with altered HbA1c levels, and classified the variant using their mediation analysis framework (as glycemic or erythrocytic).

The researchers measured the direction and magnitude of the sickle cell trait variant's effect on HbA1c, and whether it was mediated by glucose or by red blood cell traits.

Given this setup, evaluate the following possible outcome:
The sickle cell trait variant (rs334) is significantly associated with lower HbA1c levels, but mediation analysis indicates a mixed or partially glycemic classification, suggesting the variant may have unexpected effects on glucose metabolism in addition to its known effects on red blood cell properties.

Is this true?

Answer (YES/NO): NO